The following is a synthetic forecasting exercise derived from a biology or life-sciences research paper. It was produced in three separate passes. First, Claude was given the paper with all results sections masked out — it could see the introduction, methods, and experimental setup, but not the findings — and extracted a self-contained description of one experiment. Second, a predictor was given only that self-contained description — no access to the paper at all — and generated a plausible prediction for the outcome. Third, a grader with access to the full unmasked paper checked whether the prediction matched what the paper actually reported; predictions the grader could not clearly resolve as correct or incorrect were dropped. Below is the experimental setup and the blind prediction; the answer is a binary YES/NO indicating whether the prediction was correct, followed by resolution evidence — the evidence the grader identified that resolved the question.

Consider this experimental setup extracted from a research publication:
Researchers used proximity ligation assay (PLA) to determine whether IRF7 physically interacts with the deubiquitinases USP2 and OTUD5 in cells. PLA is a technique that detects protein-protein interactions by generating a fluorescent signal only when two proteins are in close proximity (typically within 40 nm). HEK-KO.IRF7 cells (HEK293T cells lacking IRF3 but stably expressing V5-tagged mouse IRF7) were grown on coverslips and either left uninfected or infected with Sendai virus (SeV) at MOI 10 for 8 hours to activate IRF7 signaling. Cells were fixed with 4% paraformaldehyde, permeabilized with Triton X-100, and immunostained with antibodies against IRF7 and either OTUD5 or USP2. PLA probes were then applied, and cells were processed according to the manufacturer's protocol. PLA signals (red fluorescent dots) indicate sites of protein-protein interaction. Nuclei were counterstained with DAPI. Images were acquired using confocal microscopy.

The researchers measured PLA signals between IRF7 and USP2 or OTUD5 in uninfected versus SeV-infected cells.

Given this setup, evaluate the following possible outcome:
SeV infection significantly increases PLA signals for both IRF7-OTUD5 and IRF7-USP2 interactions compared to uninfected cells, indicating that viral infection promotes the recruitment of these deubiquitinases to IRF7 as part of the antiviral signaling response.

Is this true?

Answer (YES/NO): YES